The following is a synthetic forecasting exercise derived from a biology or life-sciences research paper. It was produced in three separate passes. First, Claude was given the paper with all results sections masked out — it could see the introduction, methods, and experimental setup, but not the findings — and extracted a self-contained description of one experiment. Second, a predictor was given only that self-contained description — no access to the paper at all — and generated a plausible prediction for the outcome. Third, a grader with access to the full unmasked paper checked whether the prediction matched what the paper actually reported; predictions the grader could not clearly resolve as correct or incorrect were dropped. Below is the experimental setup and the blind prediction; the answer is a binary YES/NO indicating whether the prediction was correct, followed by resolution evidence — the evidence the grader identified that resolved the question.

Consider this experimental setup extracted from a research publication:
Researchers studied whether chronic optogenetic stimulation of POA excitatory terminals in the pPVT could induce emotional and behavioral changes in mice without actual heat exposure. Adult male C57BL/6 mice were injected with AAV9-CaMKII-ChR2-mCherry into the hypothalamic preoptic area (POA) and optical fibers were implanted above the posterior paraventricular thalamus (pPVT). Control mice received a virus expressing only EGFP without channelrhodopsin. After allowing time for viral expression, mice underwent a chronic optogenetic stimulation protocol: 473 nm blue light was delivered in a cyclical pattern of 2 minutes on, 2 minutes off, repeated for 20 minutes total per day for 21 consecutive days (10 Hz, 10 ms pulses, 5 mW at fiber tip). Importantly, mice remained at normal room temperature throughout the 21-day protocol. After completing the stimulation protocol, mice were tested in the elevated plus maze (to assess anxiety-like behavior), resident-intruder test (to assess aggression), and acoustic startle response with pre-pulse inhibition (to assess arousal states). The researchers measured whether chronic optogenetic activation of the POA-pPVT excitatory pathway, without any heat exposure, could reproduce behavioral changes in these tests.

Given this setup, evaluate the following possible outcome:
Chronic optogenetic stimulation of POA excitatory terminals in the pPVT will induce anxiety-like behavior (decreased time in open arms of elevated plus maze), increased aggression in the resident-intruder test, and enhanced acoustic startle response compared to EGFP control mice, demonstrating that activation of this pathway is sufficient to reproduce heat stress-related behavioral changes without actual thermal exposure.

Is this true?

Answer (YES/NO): YES